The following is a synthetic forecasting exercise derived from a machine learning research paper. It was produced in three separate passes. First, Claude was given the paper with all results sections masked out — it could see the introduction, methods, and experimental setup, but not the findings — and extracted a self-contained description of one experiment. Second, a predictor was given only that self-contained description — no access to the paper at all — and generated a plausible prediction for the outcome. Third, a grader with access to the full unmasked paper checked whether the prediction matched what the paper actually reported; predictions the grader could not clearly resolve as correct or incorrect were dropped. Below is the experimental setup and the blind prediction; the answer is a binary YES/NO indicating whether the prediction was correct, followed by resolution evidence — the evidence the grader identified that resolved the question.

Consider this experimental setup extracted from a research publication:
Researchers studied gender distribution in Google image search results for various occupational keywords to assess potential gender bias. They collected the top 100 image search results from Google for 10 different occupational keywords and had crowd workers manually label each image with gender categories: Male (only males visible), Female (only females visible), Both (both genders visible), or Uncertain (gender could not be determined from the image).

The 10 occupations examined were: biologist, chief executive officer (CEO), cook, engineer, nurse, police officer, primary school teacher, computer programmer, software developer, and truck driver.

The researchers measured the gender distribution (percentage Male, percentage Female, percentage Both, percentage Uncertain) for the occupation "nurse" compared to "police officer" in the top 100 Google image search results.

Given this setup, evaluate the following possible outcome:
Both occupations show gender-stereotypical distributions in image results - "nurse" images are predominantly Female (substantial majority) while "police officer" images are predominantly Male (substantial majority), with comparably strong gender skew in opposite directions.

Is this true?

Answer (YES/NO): NO